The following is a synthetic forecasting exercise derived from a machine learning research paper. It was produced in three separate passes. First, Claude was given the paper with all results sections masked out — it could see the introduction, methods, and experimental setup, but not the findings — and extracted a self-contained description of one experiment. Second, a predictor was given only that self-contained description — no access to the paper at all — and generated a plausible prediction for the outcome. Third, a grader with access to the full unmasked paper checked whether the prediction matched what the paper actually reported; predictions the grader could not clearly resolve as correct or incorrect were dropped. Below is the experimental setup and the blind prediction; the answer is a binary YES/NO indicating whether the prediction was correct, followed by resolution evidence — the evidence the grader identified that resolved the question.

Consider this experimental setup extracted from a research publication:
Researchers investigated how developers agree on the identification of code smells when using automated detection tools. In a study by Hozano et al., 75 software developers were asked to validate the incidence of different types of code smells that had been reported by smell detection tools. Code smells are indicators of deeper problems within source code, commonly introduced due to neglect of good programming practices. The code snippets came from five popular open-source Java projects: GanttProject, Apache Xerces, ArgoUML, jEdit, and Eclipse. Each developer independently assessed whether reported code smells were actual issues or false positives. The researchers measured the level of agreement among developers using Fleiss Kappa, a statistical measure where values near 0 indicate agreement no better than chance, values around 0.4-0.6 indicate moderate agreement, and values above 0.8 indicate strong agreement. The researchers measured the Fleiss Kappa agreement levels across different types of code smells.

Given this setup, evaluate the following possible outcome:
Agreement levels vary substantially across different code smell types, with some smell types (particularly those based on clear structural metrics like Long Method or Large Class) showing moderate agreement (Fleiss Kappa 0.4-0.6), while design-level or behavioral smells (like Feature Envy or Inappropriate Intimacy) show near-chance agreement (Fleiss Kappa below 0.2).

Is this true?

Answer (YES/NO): NO